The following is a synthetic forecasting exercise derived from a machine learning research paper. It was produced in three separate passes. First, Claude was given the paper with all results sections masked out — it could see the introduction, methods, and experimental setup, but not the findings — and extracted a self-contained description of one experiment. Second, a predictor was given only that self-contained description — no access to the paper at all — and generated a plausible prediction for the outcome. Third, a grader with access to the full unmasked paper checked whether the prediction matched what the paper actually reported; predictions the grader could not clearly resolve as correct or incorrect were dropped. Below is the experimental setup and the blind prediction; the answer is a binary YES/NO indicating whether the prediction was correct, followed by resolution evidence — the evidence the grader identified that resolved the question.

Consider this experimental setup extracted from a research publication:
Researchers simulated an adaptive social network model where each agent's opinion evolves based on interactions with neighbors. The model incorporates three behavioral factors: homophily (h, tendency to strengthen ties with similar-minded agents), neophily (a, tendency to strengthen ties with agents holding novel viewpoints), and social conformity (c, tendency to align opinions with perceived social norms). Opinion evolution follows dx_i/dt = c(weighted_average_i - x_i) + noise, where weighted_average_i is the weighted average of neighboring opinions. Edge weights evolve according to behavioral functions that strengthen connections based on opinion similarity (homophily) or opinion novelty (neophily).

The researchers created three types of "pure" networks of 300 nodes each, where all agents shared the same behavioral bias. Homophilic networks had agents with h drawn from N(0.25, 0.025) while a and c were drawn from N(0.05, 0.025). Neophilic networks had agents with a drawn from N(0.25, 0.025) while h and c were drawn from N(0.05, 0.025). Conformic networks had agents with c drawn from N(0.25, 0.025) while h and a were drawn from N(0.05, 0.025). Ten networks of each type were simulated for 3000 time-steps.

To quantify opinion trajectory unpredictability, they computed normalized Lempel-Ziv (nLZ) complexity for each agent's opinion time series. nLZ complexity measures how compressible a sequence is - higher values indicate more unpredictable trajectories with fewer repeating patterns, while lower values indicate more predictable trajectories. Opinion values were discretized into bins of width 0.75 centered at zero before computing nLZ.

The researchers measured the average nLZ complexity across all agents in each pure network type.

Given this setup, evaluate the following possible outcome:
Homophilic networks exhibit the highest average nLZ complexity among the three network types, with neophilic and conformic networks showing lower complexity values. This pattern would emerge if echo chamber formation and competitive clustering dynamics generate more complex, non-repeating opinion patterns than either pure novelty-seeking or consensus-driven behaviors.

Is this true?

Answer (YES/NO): YES